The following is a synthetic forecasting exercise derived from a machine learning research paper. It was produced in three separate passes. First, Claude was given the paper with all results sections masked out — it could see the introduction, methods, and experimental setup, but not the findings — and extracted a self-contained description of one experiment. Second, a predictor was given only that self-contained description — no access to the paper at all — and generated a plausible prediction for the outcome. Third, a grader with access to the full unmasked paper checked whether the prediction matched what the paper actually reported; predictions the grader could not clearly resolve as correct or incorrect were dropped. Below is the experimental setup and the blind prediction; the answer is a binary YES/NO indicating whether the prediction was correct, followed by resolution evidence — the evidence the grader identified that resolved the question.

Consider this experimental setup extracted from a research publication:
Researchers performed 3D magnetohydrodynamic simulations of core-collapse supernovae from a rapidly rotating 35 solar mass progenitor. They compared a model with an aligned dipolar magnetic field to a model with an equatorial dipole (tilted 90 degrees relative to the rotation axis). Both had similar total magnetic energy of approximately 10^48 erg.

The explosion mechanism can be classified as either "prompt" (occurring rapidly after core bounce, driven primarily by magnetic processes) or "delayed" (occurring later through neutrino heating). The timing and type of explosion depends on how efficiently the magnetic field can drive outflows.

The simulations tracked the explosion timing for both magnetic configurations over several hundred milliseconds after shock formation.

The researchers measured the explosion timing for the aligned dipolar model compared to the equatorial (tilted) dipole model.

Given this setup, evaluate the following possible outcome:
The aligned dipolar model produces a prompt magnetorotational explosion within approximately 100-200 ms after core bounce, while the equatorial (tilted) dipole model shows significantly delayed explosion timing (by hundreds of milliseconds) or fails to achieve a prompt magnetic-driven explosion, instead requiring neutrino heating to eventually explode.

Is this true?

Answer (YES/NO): YES